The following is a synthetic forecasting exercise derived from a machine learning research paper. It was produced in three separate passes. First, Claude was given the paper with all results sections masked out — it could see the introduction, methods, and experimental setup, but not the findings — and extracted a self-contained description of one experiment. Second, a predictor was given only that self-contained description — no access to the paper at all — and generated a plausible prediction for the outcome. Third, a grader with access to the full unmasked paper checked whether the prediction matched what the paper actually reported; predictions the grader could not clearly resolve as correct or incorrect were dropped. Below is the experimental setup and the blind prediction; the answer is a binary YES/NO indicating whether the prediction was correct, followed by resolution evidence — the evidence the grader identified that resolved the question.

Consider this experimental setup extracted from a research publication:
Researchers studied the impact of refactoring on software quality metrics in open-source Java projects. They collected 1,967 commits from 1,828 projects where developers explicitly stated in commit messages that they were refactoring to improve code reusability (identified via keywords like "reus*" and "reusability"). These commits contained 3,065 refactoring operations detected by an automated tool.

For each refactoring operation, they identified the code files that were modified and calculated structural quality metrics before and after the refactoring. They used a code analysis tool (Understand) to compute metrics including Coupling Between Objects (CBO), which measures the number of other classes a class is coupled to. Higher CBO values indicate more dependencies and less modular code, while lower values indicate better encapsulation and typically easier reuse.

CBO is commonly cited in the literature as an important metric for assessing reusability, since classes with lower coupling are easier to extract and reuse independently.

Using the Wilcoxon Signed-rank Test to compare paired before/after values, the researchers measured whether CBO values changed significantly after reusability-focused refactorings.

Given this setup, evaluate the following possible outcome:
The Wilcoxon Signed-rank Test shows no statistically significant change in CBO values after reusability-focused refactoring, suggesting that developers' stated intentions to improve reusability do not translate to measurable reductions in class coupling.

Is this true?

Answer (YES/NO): YES